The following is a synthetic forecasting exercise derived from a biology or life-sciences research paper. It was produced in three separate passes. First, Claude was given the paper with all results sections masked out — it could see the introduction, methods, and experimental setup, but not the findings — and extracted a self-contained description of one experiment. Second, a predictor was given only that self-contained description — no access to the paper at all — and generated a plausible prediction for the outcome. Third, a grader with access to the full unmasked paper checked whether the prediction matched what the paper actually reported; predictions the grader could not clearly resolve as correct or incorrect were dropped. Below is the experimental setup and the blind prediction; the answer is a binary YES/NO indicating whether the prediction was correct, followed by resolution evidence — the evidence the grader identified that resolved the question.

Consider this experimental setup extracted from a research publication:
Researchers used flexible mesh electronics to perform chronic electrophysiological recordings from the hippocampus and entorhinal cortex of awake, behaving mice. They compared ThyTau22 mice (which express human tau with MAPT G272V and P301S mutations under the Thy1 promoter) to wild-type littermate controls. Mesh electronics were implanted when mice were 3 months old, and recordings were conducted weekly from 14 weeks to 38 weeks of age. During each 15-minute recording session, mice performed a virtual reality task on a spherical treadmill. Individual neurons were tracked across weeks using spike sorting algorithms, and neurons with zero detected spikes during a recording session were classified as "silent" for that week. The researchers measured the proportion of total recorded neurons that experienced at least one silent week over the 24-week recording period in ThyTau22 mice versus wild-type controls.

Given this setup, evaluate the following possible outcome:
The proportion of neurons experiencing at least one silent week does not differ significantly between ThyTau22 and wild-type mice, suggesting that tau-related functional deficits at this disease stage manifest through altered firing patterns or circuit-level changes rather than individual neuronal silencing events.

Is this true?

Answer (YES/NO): NO